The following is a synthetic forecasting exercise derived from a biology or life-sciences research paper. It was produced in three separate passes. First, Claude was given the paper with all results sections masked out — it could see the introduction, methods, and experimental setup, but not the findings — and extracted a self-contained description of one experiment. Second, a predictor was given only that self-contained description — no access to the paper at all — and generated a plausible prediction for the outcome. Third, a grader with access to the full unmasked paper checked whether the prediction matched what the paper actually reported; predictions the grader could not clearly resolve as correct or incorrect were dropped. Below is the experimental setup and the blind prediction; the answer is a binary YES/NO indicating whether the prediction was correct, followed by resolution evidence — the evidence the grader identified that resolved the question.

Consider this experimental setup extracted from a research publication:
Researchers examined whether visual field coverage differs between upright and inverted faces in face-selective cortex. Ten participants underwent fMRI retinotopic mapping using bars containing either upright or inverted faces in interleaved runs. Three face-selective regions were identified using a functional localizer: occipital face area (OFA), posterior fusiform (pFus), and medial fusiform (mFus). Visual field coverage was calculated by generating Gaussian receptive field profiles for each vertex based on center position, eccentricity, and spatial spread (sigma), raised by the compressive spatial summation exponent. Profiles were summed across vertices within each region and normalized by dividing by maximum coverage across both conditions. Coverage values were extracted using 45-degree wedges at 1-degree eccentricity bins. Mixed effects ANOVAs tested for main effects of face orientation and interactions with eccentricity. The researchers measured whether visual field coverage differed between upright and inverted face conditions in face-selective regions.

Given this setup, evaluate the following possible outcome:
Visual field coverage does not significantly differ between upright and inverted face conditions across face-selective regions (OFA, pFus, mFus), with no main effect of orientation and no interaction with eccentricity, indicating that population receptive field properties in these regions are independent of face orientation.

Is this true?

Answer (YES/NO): YES